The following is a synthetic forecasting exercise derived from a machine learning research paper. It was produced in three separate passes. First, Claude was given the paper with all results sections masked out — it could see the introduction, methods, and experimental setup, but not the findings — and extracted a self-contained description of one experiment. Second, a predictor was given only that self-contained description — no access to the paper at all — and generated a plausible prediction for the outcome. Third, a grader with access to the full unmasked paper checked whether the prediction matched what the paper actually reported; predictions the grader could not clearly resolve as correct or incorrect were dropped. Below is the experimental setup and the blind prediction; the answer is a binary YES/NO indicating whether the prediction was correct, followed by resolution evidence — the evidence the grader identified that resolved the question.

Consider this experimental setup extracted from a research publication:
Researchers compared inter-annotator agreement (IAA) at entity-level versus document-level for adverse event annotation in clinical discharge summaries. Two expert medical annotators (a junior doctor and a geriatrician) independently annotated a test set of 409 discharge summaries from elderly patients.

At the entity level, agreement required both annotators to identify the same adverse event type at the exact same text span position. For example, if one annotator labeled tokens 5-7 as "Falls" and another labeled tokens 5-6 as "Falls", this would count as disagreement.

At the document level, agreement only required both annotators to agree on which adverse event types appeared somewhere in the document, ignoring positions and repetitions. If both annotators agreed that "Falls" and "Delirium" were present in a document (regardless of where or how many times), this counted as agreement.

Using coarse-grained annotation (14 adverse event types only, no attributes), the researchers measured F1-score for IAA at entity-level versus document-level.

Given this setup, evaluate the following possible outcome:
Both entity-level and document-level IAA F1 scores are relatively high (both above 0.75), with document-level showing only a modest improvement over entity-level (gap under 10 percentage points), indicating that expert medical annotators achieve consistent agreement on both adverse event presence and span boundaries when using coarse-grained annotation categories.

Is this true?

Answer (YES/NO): NO